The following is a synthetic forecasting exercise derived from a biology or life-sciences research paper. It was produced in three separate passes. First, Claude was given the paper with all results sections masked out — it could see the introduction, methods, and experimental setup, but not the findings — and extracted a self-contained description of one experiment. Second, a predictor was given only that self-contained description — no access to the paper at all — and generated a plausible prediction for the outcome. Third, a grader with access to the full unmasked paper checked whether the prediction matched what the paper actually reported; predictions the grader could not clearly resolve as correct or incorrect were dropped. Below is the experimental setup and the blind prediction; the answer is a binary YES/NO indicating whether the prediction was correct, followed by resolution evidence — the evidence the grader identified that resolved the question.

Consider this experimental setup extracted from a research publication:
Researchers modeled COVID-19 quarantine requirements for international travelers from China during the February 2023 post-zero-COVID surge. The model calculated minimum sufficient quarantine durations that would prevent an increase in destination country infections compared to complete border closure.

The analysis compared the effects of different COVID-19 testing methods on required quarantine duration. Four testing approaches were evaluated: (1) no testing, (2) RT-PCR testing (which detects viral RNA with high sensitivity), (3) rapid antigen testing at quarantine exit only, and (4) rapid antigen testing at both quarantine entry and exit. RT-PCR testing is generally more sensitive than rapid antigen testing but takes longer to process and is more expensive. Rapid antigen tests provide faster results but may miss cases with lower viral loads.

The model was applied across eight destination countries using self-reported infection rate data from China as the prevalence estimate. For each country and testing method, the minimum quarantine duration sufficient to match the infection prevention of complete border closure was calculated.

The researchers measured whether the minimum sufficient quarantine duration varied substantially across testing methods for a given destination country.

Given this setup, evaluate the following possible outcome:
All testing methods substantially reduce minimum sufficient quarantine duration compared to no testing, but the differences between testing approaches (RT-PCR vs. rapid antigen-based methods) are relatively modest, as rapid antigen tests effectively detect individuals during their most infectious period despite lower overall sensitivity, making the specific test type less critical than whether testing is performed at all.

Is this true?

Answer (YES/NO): NO